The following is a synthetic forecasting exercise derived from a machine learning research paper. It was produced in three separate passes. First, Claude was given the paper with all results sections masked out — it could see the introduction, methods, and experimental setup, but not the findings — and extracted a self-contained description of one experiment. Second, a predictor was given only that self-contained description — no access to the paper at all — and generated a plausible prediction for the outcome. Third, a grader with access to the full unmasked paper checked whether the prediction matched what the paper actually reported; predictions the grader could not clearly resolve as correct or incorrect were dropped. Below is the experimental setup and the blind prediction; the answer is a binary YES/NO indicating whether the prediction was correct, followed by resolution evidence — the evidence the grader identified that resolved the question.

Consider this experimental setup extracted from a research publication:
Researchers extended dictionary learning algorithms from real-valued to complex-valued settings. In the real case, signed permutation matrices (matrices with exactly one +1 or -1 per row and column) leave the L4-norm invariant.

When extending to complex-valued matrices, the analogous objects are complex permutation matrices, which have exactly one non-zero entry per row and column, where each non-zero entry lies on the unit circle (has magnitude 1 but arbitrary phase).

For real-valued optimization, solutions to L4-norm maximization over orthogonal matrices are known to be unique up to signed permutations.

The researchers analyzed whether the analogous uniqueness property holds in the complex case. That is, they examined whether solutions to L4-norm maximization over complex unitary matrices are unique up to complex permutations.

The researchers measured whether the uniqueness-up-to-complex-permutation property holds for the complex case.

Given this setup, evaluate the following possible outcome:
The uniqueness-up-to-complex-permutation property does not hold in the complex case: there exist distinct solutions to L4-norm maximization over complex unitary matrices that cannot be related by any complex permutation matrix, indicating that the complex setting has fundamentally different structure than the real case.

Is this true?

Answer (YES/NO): NO